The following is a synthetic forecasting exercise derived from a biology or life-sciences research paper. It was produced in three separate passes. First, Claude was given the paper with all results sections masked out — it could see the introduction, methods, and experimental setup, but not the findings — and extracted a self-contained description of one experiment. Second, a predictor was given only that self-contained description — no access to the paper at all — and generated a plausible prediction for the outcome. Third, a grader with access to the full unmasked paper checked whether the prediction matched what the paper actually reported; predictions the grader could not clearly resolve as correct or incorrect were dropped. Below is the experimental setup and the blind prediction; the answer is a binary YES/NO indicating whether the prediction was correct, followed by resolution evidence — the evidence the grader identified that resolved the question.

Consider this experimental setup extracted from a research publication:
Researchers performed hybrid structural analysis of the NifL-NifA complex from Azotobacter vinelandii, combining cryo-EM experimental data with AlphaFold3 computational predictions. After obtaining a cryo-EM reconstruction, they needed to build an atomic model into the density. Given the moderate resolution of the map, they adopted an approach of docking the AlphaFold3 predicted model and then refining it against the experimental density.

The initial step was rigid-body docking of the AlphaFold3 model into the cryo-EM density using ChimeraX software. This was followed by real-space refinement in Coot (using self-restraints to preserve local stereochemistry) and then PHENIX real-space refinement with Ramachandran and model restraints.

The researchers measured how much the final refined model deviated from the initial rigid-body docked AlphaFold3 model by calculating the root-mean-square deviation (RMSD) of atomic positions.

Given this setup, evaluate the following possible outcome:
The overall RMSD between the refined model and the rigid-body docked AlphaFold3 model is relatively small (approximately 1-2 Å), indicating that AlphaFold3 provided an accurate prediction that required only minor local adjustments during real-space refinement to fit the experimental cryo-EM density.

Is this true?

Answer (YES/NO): NO